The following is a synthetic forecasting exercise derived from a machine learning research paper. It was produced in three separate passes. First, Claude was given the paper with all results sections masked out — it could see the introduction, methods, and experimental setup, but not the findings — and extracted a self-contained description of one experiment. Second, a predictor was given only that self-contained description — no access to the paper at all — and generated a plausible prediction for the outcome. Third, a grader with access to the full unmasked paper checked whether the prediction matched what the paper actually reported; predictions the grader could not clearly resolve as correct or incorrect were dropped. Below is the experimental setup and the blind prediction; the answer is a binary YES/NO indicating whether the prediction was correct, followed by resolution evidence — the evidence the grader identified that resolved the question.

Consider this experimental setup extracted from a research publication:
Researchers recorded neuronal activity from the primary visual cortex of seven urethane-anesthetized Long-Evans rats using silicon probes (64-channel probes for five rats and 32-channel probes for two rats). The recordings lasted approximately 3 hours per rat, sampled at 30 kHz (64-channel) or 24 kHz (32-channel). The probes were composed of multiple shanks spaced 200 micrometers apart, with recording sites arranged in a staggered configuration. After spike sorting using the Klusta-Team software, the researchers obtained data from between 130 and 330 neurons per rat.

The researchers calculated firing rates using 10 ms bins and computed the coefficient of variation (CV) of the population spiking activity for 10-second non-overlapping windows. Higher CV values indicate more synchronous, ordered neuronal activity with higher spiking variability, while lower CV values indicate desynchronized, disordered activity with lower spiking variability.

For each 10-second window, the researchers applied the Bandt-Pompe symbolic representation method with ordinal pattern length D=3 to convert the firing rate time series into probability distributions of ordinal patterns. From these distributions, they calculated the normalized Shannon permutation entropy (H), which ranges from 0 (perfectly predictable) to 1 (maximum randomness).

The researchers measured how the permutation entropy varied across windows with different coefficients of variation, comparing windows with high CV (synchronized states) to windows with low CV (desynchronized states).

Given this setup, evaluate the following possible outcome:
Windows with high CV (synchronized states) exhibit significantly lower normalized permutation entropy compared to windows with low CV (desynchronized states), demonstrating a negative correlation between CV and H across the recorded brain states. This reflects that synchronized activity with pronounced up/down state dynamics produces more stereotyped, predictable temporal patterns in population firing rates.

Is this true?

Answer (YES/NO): YES